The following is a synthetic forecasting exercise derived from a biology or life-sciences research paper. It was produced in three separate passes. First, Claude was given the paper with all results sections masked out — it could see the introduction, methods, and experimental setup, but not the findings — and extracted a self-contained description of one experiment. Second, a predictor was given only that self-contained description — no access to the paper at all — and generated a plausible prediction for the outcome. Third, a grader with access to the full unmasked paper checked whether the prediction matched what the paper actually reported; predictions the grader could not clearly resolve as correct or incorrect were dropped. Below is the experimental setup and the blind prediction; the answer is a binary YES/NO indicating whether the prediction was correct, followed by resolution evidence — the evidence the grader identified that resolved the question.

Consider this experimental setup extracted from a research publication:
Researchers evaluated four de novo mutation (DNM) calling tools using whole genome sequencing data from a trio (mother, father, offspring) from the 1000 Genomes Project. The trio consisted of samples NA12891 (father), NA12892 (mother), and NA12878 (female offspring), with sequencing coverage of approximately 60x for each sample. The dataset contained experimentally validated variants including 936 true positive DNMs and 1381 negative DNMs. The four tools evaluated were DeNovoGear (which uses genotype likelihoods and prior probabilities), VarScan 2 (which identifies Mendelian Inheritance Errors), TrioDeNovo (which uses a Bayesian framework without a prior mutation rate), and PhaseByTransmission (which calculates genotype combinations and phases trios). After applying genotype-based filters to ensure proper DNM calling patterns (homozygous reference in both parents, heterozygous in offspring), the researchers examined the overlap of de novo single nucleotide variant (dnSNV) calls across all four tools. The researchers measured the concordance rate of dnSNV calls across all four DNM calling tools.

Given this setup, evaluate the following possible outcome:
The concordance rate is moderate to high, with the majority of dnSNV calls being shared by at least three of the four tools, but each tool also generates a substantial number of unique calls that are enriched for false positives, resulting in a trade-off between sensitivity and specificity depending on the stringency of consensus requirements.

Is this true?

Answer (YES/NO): NO